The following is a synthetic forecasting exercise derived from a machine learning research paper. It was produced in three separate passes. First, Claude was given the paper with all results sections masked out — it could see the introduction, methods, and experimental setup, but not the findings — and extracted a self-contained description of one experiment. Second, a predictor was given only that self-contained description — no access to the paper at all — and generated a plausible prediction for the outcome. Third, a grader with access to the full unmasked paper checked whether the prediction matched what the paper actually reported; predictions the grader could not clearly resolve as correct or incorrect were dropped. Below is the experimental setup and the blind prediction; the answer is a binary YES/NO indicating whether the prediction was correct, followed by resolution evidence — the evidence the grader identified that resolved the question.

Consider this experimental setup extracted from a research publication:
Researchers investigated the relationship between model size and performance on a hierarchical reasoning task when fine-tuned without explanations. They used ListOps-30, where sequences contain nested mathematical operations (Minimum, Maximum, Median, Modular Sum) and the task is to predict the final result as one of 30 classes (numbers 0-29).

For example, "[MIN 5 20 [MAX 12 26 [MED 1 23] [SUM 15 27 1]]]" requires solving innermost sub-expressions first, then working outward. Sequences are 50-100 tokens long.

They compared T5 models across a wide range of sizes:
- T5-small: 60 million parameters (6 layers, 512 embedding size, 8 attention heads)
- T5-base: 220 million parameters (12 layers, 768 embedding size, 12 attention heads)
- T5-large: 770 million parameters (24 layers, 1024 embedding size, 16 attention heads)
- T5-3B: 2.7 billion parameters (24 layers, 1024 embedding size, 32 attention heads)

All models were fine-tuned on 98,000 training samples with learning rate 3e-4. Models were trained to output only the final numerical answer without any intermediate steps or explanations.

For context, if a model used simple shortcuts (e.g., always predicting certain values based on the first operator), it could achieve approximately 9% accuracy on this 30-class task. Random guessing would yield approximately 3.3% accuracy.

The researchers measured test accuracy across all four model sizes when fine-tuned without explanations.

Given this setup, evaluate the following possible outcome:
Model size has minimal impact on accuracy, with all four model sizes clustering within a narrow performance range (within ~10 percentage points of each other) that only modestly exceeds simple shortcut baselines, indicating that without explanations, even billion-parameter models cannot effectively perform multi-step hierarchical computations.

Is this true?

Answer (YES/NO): NO